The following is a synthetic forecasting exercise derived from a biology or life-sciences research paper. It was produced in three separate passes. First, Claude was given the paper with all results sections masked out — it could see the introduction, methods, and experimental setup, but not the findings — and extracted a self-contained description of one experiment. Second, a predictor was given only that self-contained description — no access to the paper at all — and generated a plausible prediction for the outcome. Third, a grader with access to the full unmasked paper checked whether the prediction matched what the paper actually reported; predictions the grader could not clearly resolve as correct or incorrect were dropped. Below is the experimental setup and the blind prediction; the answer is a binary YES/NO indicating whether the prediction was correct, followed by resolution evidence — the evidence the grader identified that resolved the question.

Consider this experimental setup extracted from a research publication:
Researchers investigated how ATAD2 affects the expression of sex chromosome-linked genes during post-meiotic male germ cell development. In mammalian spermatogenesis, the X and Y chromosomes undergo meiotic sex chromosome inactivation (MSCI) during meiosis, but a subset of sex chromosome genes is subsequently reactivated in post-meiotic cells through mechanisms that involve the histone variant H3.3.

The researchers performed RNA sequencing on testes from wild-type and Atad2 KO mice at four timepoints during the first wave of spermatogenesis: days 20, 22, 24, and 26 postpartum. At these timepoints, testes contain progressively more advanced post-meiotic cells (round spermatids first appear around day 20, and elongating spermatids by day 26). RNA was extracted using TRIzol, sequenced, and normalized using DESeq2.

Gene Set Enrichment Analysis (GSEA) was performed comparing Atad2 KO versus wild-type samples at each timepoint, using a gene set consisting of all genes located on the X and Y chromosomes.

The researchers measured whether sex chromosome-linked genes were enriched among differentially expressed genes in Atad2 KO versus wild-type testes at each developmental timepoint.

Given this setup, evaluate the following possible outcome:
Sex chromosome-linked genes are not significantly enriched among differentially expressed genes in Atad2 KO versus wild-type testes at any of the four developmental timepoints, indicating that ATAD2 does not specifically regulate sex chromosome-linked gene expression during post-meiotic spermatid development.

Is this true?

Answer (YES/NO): NO